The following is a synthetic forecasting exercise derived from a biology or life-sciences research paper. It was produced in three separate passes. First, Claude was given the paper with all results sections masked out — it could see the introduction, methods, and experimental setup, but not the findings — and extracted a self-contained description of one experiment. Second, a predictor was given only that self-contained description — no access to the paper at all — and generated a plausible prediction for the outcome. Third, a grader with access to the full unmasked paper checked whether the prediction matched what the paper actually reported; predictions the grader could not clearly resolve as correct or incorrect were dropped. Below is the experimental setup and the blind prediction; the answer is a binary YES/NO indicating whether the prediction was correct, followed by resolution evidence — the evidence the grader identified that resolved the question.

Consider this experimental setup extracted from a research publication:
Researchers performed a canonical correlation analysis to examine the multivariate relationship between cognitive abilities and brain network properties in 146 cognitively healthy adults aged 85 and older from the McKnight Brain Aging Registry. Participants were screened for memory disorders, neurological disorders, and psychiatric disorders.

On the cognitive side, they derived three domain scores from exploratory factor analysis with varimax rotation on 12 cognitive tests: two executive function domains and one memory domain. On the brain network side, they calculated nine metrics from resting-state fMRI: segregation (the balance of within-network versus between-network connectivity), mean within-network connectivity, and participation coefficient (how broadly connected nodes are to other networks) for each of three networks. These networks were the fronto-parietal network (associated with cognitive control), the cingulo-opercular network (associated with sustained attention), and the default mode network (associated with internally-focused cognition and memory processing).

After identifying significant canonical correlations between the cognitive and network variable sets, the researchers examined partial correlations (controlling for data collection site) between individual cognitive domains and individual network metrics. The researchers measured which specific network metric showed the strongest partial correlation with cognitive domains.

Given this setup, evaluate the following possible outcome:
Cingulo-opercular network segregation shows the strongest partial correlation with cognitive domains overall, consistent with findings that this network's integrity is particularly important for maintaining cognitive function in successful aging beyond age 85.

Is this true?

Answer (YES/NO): NO